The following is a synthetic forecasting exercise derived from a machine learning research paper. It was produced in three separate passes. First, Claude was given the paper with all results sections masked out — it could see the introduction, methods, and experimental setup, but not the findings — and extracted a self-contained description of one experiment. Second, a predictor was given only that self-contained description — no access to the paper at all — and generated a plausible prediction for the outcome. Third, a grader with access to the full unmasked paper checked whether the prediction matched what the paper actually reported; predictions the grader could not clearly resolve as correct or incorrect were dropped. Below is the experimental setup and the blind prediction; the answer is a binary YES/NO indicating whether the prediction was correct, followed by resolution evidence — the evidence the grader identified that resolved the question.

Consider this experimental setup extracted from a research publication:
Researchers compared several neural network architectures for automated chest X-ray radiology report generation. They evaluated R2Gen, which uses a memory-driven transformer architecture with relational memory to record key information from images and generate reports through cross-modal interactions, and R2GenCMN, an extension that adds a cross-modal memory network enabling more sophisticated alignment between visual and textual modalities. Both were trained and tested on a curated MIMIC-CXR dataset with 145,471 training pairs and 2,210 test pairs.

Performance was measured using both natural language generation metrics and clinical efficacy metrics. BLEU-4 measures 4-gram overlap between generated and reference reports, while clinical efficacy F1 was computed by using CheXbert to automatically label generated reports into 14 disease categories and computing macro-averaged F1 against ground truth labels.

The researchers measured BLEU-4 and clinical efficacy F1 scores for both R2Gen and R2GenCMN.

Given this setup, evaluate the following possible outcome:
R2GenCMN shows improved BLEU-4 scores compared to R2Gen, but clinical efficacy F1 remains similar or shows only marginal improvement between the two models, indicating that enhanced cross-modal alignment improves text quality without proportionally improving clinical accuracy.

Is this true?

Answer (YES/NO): NO